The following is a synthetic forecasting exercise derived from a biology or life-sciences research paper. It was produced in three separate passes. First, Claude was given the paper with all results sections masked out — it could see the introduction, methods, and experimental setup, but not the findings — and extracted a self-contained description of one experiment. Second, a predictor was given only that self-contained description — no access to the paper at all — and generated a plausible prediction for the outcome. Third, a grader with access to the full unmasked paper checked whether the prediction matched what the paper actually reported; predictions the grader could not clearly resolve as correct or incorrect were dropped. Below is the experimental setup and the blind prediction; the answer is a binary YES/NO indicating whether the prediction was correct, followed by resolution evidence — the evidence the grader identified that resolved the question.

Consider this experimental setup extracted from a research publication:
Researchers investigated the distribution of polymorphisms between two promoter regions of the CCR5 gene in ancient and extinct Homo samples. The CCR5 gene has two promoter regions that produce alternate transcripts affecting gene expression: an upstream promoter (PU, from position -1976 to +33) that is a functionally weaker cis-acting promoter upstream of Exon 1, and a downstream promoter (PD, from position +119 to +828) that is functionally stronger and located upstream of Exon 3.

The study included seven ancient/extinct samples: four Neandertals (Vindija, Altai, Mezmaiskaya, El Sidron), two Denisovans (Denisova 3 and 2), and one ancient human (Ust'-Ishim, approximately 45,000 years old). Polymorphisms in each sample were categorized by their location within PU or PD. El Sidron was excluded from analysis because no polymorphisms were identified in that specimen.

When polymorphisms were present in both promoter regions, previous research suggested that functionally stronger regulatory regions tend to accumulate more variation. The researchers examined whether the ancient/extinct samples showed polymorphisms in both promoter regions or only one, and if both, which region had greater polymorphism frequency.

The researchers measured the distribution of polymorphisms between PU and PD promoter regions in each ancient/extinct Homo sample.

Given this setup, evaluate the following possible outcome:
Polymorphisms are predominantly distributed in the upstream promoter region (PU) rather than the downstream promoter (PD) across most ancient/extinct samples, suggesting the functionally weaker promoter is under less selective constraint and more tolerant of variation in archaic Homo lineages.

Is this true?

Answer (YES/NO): YES